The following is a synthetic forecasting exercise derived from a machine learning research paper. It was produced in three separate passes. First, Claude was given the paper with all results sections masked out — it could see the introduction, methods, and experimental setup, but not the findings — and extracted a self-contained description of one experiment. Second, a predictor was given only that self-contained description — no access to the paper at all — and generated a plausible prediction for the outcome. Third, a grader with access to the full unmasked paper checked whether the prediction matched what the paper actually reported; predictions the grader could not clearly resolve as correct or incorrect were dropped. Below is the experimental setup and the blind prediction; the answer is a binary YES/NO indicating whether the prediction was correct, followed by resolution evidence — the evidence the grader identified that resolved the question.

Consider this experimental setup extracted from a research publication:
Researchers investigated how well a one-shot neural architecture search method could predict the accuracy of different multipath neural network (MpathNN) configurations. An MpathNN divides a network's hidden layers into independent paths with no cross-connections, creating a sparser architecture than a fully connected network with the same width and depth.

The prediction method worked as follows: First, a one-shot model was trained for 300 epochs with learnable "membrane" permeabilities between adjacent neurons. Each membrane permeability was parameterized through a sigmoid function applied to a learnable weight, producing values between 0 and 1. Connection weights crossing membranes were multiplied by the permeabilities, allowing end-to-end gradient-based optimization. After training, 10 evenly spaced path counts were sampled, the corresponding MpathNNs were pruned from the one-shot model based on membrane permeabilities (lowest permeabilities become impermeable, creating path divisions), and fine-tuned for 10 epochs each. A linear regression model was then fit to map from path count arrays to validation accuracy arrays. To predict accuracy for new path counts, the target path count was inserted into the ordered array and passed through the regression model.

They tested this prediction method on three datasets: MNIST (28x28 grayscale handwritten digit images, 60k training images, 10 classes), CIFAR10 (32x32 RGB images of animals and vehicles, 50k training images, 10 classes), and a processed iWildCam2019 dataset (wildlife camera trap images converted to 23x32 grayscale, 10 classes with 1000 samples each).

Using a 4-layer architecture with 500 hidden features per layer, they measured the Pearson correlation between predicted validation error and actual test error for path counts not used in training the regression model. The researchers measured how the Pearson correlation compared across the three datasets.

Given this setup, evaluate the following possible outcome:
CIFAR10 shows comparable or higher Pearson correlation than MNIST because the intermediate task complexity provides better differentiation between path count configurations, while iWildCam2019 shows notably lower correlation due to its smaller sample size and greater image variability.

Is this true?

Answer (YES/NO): NO